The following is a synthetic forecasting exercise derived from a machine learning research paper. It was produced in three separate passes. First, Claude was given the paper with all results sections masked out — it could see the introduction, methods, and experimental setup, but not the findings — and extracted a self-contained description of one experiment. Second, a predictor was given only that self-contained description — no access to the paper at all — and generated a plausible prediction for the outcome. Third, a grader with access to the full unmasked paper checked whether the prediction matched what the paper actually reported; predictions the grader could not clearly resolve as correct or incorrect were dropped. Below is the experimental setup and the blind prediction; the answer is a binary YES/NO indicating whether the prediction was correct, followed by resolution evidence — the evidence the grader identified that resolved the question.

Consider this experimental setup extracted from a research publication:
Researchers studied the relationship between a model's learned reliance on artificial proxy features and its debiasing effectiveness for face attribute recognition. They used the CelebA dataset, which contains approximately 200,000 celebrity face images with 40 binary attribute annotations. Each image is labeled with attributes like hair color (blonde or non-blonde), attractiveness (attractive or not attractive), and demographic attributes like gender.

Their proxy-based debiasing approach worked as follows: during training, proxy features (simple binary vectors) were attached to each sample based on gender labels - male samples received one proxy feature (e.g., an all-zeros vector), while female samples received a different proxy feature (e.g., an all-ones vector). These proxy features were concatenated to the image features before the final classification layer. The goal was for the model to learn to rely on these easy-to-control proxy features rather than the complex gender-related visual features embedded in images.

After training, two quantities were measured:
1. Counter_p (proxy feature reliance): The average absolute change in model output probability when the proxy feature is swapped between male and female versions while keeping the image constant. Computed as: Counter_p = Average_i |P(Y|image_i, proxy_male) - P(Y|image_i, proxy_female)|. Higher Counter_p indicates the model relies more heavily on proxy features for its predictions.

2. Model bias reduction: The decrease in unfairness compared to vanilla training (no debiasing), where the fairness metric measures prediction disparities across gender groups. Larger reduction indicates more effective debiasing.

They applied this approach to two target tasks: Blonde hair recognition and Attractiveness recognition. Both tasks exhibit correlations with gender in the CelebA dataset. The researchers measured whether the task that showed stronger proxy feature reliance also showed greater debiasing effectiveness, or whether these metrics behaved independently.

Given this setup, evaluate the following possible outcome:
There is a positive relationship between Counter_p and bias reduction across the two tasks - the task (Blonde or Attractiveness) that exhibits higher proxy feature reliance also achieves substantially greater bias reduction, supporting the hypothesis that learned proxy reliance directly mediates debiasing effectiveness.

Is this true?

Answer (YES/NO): YES